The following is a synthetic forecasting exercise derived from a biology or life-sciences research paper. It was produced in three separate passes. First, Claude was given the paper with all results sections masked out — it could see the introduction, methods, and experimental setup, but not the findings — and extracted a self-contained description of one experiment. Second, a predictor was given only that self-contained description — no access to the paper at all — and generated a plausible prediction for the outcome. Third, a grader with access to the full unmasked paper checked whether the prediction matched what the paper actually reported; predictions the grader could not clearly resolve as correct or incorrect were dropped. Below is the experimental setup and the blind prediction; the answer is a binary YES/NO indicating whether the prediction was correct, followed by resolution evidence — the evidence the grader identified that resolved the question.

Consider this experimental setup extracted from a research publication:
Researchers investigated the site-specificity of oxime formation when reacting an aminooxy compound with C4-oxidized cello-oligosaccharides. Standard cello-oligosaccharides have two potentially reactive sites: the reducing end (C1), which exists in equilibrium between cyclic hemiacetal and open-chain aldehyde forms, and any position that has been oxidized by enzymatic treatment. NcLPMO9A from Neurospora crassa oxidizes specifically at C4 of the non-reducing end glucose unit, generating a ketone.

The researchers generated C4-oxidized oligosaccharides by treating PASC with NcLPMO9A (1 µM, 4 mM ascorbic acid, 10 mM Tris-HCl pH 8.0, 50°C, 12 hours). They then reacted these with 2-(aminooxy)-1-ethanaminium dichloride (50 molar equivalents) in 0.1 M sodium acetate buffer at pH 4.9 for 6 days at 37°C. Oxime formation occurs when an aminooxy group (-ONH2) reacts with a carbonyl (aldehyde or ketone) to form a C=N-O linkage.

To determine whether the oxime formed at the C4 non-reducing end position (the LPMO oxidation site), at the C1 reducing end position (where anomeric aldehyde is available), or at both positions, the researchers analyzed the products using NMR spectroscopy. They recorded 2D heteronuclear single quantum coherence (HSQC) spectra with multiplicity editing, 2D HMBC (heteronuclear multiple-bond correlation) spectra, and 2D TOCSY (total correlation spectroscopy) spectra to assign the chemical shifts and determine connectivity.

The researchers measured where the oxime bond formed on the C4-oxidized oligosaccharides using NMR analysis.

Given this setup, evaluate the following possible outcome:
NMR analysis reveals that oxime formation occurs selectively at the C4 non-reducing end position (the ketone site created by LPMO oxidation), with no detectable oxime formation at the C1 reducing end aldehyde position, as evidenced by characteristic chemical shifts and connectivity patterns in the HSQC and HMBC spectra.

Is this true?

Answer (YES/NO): NO